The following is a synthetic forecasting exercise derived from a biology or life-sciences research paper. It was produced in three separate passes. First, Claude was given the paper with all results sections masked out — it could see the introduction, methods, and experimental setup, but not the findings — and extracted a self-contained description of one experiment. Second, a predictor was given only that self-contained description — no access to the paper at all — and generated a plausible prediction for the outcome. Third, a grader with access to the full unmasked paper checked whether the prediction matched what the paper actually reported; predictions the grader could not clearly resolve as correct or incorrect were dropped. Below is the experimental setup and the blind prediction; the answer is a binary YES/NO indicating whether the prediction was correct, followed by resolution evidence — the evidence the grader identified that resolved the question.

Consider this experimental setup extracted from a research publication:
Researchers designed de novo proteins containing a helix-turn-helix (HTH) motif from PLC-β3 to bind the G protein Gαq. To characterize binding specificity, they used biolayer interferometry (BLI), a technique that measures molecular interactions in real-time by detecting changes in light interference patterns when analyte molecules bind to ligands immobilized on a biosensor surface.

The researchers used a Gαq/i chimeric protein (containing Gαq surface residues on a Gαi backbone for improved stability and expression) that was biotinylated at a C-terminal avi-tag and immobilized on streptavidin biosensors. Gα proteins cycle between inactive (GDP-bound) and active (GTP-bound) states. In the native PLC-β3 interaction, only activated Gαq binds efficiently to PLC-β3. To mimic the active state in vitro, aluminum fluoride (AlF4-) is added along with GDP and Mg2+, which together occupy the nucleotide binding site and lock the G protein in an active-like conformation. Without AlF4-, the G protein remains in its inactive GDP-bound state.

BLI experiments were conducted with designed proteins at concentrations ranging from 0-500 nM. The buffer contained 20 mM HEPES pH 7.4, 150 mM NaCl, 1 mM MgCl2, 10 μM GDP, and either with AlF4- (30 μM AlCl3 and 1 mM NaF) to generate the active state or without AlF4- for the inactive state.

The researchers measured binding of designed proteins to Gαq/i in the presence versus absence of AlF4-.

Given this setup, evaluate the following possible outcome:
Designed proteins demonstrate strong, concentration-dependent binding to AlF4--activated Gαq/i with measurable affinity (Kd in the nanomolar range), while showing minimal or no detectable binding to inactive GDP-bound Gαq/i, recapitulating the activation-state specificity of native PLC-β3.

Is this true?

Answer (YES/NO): YES